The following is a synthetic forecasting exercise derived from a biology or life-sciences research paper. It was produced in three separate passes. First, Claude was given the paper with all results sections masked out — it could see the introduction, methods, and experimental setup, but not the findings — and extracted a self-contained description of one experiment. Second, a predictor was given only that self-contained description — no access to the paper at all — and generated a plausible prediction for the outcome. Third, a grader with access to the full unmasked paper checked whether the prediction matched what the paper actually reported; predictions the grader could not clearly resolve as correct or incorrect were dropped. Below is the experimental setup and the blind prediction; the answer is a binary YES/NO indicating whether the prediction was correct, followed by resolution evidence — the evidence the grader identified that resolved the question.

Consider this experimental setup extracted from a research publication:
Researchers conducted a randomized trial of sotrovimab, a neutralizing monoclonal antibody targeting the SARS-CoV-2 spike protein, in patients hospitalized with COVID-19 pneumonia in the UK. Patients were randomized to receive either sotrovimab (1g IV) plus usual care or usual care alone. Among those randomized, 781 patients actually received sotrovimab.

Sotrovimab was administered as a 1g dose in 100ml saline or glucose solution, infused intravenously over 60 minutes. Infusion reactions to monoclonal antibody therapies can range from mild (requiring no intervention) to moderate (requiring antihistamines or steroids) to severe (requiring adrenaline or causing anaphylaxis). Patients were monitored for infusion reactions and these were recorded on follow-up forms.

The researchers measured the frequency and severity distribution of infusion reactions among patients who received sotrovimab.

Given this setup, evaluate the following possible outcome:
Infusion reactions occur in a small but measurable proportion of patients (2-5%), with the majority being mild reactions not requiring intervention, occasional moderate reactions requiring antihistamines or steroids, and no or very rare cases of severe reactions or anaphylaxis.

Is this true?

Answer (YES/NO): YES